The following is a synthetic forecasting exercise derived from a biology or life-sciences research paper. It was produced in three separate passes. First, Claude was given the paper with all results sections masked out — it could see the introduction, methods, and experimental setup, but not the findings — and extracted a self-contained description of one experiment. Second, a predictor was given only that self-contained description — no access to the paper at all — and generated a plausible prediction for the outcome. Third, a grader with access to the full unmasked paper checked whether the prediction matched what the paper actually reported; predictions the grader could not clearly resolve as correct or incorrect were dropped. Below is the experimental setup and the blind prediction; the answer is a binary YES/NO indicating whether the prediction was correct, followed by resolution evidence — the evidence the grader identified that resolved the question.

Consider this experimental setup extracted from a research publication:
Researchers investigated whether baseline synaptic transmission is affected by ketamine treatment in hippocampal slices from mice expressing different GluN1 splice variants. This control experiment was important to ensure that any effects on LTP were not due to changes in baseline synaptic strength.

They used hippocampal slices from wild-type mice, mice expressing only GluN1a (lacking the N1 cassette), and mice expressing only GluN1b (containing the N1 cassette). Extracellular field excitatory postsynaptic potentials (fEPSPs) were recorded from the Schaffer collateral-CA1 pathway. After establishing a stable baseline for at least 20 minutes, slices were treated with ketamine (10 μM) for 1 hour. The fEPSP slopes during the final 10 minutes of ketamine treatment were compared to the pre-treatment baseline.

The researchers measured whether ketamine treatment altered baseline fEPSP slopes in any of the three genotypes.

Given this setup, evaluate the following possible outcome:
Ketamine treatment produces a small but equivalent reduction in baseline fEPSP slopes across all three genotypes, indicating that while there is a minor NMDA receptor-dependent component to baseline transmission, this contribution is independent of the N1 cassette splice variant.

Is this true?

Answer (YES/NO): NO